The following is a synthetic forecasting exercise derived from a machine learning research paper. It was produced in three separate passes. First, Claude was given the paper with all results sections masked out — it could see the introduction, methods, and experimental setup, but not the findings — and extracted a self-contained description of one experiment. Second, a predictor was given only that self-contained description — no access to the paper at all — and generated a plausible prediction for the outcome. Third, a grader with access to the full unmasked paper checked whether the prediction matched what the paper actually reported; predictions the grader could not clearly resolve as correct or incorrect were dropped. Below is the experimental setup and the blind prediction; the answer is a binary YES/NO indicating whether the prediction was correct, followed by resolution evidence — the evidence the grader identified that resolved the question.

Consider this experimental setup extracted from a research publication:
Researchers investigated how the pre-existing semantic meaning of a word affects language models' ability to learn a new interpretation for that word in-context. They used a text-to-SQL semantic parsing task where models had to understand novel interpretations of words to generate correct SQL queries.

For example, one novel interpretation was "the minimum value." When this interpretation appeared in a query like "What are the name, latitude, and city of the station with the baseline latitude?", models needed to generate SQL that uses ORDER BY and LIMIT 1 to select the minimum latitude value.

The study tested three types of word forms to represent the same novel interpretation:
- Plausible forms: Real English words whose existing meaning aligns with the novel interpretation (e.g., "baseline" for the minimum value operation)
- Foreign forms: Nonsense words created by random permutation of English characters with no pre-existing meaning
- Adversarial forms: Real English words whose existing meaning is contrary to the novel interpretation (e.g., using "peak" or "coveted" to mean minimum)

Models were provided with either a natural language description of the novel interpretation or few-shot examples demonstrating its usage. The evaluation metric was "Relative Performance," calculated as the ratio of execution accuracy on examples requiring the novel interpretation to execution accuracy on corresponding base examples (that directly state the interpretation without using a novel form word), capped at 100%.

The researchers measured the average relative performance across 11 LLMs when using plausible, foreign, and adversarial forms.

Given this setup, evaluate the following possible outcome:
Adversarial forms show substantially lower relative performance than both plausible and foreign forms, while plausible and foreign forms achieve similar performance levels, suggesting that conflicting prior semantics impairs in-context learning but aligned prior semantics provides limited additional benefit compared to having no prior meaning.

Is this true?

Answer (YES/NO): NO